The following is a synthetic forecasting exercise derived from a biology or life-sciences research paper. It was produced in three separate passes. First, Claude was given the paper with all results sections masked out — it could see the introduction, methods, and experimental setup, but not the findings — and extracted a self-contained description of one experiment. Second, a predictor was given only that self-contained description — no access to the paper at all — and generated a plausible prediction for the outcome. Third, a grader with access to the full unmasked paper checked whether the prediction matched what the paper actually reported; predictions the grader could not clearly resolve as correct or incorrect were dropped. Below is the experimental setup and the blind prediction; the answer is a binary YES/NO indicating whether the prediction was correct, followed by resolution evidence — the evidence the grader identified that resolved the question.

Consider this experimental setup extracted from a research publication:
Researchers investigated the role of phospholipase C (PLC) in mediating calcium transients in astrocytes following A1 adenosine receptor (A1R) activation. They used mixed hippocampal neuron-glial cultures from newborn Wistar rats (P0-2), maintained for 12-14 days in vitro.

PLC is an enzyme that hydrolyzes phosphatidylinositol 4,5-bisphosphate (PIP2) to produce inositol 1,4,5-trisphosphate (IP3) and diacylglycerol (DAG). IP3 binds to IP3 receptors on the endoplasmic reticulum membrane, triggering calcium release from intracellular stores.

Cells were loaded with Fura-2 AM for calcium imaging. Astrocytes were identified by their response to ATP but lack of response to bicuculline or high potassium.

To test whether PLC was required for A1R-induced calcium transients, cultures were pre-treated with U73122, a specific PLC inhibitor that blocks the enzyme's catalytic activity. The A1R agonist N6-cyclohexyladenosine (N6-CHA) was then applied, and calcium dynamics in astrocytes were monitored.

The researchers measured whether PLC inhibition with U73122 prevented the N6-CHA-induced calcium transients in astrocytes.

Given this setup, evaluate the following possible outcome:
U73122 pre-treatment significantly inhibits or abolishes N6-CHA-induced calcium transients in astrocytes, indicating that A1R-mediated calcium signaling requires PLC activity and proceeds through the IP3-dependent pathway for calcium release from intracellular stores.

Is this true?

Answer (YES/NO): YES